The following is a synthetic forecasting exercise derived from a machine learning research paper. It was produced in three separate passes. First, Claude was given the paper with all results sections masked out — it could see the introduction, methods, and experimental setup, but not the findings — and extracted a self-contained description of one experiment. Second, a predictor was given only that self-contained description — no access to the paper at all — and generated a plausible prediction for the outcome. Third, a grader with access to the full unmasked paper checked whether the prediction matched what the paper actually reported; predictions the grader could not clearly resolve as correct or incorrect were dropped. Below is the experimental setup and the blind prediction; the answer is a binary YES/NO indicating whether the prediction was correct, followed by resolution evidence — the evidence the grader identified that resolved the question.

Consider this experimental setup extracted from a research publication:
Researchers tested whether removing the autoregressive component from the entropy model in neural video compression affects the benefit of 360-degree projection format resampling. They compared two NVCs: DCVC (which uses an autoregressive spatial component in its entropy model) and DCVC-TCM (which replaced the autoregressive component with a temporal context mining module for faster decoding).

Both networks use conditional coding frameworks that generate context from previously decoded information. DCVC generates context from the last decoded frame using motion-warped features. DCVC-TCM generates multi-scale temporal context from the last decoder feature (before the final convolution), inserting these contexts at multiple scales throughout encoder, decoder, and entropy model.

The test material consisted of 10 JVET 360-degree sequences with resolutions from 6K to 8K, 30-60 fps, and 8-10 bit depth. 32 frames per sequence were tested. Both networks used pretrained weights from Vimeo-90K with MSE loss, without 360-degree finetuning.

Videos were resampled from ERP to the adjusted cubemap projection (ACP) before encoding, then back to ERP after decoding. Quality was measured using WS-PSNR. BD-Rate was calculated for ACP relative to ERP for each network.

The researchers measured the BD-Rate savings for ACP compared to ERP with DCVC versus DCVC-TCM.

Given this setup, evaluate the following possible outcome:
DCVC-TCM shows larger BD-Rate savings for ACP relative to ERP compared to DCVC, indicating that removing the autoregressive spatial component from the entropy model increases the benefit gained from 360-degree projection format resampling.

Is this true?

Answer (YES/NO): YES